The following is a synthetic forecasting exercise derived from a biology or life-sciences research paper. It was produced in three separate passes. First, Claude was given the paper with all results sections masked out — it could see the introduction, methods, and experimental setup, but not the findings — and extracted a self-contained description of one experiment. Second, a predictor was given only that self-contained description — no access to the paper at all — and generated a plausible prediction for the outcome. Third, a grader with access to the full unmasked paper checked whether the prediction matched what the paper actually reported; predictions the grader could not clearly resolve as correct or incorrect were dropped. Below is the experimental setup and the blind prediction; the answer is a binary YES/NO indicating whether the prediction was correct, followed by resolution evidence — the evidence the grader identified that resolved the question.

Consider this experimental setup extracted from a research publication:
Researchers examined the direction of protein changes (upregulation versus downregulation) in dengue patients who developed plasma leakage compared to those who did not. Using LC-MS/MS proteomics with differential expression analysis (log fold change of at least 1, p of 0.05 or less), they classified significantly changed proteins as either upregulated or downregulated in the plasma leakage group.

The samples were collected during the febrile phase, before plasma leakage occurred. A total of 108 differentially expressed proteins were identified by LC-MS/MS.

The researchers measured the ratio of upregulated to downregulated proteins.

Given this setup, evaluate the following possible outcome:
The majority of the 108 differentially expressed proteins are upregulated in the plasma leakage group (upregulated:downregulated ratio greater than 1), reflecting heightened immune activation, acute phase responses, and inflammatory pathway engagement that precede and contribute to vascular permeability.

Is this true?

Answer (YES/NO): YES